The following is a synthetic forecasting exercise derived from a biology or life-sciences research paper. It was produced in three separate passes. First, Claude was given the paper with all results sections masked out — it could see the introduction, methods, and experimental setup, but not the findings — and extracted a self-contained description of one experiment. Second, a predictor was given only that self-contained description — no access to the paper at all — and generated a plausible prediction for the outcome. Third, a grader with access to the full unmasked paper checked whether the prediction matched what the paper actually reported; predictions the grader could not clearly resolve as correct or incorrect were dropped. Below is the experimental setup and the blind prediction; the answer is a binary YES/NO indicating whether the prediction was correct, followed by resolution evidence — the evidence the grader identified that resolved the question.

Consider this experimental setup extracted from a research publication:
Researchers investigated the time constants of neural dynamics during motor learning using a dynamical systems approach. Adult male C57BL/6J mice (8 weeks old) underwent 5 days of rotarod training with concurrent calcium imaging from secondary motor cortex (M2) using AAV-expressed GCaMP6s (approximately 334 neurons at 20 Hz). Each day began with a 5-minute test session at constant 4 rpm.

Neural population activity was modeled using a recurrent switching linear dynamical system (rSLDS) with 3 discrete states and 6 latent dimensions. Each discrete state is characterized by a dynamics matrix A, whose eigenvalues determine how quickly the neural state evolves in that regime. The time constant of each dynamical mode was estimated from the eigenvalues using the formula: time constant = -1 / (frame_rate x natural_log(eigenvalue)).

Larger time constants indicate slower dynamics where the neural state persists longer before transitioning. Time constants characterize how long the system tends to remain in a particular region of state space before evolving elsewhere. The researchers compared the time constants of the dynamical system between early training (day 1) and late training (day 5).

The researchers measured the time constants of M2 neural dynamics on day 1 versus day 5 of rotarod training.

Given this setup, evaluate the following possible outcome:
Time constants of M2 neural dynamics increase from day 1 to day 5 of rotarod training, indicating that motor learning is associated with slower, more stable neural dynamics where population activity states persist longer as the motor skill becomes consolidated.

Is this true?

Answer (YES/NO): YES